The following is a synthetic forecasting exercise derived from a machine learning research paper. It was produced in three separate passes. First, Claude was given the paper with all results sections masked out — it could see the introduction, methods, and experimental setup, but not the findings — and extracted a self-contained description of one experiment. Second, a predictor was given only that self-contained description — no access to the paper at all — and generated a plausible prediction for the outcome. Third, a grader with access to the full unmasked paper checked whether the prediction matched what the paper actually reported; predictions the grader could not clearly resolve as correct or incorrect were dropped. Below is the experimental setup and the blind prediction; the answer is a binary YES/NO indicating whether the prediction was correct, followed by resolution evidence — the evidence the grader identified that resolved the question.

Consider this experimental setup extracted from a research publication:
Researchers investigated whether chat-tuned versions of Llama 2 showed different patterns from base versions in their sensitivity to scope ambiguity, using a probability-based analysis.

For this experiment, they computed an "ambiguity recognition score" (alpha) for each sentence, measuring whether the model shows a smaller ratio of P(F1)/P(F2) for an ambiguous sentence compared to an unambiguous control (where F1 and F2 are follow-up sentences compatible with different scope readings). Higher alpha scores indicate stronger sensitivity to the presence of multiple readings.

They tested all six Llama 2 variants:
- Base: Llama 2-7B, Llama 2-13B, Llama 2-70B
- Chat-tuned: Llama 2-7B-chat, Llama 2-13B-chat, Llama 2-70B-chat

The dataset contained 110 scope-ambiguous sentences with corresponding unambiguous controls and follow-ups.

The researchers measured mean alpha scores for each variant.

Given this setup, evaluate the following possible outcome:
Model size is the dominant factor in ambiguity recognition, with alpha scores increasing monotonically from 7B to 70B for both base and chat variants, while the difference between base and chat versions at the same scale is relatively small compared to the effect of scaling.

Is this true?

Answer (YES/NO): NO